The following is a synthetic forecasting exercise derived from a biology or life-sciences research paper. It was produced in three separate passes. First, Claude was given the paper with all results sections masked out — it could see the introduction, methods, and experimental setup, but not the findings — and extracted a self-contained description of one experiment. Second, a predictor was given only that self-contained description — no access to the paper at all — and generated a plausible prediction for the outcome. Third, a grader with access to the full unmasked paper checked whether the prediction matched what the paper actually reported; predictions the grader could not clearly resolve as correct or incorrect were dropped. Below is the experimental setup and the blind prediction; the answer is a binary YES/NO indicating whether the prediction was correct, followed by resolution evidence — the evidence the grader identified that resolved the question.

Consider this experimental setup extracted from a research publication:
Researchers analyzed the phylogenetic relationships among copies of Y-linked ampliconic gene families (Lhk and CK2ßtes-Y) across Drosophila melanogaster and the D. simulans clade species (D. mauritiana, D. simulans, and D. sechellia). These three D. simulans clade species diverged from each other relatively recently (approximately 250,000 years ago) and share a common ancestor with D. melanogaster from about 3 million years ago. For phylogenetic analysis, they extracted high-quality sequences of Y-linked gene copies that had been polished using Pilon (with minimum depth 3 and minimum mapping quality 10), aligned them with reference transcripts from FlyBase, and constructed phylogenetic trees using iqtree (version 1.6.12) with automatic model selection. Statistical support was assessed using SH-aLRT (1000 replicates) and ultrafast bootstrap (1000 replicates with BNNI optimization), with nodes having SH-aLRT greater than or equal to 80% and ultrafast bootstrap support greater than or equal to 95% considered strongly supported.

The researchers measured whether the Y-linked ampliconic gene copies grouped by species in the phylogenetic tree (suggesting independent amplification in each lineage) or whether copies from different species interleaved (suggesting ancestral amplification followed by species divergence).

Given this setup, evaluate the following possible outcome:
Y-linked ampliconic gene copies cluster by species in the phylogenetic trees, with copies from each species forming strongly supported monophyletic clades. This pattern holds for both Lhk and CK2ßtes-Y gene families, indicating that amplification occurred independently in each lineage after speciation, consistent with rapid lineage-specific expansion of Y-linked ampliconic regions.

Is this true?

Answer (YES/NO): NO